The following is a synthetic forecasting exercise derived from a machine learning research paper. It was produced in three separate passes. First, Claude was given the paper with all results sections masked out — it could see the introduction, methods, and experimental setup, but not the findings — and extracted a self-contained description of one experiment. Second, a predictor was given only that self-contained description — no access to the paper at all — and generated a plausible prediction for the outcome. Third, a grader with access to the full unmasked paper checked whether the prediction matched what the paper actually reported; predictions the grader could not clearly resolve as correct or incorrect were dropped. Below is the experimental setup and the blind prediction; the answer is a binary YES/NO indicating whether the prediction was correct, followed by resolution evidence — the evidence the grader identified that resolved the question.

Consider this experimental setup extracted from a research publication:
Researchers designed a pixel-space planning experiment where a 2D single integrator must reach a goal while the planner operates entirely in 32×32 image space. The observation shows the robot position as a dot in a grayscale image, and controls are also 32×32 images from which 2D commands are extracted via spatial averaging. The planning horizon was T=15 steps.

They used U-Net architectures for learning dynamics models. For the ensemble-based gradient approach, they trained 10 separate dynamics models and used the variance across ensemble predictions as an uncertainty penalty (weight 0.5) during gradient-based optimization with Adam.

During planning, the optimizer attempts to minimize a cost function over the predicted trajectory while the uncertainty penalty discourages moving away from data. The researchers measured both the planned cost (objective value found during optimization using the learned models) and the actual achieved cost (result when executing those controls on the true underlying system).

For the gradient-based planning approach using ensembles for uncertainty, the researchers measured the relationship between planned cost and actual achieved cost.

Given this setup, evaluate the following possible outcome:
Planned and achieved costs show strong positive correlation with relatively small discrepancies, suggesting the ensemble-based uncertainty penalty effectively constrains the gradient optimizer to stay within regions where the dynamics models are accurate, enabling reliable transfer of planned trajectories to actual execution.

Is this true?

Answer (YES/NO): NO